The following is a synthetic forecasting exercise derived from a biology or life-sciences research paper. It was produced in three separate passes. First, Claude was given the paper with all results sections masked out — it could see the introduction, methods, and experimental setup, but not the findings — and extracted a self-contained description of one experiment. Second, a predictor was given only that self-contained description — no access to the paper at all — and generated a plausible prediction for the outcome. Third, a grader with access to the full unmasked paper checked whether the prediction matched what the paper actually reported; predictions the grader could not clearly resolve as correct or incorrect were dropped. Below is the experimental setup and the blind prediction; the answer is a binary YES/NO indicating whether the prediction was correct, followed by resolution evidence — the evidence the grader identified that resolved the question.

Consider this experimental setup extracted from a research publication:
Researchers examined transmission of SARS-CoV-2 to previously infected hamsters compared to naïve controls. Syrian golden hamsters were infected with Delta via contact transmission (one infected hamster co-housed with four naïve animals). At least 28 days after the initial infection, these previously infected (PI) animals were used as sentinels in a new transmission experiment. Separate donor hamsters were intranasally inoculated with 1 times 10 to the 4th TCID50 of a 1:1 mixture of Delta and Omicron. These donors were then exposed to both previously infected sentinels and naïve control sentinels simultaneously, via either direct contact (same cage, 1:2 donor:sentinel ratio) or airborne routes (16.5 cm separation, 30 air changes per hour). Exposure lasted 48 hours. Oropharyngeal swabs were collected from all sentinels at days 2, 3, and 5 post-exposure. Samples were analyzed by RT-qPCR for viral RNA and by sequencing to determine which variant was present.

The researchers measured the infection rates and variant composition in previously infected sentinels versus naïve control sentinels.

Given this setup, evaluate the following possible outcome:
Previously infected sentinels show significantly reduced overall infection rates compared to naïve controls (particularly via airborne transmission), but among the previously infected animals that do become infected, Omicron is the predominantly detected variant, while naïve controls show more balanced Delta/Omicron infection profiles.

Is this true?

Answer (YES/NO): NO